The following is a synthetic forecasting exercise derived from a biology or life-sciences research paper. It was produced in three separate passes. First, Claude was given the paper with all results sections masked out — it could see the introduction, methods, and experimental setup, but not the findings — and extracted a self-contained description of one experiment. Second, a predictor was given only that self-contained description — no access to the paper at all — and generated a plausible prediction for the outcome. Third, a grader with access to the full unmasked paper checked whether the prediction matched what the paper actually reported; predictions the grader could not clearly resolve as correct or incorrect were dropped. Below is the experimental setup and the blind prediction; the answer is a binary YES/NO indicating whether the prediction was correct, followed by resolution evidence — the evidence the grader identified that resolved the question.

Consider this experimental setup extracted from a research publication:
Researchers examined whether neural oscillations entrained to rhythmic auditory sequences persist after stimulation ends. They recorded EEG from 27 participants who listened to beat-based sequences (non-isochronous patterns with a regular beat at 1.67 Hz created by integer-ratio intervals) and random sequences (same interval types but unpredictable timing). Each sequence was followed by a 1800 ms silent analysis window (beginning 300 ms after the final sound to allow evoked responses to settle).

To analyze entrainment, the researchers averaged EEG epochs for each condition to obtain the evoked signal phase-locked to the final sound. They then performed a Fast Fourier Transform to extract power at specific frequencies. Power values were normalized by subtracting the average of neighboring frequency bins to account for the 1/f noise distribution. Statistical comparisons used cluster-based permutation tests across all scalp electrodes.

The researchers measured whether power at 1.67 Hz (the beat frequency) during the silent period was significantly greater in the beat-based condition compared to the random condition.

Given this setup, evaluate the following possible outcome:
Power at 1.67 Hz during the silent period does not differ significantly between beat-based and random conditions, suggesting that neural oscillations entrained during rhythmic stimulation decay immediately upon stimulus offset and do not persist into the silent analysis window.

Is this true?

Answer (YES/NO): NO